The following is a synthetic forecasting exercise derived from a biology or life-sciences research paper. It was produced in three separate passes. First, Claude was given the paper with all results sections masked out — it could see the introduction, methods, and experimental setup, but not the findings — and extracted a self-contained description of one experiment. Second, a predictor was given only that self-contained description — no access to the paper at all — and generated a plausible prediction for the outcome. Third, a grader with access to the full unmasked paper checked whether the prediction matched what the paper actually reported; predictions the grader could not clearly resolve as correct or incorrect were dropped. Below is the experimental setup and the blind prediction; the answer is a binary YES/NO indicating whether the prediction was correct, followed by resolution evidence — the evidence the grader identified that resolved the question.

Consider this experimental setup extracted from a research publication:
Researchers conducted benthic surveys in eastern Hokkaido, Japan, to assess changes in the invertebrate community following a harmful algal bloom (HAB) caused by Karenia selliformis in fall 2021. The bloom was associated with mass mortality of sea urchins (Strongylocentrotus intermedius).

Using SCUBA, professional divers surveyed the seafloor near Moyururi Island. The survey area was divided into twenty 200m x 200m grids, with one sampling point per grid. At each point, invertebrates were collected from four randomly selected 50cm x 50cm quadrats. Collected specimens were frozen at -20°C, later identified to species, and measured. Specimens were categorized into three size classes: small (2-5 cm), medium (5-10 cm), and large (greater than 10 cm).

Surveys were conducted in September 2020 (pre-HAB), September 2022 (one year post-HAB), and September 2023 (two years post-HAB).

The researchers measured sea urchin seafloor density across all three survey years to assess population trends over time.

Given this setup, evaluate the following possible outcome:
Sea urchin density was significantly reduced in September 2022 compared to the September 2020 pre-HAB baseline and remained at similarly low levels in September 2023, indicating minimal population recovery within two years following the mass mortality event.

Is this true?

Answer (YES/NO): NO